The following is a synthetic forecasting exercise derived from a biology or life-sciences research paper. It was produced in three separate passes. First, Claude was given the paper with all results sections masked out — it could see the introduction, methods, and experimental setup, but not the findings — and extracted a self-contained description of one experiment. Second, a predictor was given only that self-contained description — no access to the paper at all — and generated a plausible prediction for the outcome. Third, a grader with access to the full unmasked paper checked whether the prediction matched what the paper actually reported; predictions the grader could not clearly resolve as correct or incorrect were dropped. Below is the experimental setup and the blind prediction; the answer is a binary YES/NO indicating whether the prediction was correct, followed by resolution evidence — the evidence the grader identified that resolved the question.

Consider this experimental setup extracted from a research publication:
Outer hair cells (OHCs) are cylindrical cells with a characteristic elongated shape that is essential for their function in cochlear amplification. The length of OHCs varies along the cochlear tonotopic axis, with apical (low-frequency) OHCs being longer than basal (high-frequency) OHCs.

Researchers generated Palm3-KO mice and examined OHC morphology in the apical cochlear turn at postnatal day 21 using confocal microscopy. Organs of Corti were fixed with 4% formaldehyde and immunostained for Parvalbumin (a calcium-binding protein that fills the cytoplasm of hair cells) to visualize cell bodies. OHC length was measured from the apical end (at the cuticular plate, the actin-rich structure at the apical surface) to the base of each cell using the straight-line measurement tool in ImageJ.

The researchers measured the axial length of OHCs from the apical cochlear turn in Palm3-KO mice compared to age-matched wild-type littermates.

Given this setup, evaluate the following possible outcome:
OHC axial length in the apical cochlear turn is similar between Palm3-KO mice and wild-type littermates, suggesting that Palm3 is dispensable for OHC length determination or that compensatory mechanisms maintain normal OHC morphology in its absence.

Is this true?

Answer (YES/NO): NO